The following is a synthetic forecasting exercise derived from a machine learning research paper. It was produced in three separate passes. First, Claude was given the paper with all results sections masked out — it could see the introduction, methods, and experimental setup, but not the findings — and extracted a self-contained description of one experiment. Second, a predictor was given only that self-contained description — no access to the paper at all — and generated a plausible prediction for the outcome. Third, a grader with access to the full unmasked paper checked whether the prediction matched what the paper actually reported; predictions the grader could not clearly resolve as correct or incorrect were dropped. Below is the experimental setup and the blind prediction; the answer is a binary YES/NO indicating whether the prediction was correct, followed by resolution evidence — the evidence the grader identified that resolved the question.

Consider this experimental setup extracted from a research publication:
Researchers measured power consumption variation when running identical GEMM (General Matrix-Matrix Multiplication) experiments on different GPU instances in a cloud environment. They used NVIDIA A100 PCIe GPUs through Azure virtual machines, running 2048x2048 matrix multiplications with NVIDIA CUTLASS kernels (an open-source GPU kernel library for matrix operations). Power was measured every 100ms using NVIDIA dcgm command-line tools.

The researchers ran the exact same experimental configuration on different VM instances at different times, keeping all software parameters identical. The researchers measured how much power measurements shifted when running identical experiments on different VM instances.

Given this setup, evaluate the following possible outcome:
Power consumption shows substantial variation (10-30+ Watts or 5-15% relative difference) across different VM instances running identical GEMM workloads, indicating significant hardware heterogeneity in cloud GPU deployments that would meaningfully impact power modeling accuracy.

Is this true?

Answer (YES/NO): NO